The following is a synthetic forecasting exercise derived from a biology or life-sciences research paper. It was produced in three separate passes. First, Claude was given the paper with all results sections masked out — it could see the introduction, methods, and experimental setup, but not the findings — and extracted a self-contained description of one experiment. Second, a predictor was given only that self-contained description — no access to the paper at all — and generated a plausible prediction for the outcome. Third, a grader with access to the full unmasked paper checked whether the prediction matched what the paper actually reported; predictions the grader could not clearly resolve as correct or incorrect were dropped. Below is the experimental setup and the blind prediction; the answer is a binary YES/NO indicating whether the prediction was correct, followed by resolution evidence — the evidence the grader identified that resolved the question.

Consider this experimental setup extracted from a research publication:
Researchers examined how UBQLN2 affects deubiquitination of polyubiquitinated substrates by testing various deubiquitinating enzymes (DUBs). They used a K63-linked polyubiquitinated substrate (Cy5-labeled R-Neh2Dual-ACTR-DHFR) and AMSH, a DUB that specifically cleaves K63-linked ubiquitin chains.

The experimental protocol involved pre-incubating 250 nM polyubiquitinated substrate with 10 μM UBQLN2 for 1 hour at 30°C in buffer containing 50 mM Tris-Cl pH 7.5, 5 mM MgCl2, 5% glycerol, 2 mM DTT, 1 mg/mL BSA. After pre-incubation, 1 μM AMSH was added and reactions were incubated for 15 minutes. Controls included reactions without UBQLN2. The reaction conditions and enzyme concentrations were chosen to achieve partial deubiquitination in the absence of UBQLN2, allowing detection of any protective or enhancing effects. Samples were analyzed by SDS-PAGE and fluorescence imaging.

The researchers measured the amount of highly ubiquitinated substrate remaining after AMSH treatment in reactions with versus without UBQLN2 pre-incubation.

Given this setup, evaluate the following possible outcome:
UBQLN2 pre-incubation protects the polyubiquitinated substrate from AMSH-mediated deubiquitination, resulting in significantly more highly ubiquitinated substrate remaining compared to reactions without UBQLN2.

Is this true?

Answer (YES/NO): YES